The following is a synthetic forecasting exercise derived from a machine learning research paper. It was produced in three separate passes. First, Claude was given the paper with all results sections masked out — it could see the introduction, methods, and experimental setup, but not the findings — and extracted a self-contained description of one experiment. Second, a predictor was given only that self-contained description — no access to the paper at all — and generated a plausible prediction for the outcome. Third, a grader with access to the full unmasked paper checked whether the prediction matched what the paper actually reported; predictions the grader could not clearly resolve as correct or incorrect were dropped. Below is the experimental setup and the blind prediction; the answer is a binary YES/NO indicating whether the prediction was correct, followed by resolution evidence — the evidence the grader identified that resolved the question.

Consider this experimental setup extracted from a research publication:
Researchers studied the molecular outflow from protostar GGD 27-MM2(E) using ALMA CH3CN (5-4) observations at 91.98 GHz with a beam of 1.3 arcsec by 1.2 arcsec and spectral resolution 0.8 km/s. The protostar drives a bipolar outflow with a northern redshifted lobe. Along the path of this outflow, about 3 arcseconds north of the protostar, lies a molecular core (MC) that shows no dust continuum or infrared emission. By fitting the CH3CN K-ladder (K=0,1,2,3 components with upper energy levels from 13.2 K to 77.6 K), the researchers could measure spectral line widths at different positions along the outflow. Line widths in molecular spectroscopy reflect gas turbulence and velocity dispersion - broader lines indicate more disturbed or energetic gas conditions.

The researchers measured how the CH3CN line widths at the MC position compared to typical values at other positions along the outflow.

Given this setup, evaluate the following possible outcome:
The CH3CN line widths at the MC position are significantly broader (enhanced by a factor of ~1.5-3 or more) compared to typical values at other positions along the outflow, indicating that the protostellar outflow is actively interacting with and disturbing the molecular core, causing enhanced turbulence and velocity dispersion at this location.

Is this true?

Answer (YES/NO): YES